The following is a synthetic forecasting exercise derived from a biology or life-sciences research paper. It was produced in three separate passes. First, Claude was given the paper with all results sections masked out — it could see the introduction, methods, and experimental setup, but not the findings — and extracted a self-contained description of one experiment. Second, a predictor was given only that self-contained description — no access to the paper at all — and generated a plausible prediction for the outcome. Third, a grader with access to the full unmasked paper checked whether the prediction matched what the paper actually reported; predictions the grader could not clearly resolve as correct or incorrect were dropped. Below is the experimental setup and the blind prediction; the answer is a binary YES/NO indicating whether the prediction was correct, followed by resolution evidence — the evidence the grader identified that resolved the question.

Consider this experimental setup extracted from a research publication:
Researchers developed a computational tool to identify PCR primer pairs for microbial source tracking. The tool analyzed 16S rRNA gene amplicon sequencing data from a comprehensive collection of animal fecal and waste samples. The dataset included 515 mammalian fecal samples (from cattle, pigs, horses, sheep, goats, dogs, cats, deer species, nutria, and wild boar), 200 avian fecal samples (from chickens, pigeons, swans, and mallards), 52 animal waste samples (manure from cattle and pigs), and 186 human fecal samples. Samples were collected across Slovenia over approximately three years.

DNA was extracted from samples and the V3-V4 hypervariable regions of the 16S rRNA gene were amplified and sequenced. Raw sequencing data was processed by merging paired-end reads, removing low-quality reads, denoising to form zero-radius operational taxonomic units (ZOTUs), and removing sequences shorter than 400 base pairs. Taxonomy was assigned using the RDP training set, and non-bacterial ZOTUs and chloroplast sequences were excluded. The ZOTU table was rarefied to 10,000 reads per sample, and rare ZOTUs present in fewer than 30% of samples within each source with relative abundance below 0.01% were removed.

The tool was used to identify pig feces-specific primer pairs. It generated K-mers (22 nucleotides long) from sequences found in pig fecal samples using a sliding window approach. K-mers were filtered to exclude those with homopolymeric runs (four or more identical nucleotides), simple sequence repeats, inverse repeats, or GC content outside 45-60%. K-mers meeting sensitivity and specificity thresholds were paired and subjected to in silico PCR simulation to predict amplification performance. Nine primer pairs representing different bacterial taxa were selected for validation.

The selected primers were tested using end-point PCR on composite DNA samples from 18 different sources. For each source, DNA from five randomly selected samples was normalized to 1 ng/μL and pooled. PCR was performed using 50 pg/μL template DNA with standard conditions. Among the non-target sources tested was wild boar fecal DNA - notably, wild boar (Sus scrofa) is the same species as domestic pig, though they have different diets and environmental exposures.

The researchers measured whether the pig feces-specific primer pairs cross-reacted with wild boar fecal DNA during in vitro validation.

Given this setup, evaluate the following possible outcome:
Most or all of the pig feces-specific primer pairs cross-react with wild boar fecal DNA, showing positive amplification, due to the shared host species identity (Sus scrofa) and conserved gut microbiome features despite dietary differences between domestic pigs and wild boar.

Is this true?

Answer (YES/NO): NO